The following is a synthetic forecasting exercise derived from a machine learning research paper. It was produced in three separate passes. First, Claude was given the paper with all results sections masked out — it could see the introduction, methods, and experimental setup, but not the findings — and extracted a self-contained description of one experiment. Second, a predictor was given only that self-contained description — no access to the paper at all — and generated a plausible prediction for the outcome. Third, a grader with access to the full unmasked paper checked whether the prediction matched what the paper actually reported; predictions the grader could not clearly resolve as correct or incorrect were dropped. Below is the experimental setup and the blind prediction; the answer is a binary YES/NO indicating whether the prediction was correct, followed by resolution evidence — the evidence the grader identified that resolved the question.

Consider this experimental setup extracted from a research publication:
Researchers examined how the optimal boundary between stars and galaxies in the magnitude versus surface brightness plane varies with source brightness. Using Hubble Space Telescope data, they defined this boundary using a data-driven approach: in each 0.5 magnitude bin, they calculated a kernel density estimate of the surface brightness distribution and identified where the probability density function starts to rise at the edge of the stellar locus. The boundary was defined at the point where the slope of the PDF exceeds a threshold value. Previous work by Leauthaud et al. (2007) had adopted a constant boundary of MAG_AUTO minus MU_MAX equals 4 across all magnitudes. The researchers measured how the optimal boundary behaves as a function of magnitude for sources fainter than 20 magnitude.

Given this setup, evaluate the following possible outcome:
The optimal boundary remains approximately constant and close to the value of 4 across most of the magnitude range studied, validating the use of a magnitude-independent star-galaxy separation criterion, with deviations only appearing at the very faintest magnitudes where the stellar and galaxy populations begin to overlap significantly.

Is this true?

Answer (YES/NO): NO